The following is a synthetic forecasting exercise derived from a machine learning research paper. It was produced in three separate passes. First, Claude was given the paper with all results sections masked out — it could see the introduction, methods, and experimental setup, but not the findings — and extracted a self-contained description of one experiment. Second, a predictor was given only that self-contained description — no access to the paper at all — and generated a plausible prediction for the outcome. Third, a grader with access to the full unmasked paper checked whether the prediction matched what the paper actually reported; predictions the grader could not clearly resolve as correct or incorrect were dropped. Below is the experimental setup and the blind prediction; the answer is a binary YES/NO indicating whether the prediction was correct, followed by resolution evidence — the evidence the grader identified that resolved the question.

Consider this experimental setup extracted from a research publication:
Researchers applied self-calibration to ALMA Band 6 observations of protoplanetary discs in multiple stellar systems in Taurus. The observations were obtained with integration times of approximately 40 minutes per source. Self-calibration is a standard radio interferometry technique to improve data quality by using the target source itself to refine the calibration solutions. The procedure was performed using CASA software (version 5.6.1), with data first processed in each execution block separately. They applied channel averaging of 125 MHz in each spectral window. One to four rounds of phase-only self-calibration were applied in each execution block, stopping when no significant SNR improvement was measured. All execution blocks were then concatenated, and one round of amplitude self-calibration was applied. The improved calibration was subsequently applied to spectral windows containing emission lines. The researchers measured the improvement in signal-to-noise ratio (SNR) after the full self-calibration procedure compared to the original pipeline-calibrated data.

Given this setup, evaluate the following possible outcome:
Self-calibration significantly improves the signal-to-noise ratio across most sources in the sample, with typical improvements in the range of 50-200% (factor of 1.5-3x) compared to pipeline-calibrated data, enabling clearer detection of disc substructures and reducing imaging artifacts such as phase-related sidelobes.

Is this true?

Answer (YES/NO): NO